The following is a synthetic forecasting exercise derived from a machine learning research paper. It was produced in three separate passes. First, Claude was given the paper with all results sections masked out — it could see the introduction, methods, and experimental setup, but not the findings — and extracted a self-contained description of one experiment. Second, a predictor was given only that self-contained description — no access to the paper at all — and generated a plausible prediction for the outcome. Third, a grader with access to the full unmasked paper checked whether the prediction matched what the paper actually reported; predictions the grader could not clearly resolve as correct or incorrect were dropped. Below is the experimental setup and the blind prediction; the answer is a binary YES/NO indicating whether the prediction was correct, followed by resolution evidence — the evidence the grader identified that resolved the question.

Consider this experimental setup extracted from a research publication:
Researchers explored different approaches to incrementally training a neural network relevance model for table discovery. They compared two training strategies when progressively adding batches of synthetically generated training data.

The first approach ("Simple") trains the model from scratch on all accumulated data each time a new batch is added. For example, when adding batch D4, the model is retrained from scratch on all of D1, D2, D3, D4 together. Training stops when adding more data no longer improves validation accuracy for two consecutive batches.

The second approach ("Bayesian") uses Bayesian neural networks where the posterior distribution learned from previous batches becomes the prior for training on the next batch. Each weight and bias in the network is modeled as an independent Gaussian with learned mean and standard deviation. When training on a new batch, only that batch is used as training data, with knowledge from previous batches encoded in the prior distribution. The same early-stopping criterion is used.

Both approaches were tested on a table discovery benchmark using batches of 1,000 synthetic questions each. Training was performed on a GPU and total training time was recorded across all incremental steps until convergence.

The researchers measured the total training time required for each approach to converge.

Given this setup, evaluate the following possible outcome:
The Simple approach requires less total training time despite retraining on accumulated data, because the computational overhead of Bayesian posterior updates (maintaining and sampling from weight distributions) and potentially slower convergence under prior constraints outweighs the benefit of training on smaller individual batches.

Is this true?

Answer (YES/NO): NO